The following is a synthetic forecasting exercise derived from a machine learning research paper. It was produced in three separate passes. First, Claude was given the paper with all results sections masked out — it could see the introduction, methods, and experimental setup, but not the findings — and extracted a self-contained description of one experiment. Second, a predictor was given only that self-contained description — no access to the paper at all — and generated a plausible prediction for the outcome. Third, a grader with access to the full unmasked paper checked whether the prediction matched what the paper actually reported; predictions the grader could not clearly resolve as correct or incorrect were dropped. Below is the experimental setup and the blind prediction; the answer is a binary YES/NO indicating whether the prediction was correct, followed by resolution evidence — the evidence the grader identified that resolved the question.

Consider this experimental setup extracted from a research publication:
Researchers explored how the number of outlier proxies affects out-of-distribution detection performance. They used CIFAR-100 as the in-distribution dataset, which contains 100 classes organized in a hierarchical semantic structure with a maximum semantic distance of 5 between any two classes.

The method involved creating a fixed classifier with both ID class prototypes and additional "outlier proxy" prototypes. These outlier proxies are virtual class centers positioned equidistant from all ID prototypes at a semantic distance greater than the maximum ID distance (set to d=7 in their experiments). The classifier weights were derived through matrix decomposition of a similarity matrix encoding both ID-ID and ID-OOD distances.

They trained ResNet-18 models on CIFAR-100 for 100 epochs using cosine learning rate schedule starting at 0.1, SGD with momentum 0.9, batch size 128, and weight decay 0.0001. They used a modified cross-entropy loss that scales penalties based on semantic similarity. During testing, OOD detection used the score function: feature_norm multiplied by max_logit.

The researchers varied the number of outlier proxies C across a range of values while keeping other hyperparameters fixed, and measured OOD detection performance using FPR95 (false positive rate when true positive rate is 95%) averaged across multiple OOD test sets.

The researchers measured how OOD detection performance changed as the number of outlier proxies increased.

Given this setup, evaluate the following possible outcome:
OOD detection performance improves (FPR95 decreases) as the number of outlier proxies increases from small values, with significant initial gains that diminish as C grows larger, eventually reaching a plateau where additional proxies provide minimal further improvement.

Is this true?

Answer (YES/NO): NO